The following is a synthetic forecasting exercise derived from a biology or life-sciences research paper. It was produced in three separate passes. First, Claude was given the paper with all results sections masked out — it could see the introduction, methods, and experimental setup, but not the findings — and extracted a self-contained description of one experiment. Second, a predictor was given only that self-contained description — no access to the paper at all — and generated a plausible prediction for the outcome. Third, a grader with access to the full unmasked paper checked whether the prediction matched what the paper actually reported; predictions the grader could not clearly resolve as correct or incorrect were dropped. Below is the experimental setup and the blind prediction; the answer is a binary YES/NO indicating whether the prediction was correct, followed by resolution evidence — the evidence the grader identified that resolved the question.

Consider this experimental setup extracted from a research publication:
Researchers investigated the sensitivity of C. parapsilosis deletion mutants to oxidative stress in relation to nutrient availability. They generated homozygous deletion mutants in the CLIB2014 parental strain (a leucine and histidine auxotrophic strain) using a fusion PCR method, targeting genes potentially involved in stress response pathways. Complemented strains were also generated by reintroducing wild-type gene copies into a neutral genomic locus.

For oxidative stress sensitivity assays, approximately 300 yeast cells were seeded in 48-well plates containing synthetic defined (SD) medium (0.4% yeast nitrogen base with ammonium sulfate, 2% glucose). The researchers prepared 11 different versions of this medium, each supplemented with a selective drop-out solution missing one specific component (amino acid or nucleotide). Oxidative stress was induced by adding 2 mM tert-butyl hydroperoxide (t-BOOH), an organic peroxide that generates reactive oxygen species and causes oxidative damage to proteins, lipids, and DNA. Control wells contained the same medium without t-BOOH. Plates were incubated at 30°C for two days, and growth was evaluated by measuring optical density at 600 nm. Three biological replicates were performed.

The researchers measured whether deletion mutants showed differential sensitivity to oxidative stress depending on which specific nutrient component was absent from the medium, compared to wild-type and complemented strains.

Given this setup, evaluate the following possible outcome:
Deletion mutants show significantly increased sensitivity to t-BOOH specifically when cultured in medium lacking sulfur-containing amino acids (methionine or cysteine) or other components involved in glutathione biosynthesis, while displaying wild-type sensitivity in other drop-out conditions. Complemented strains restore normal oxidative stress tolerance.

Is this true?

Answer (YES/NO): NO